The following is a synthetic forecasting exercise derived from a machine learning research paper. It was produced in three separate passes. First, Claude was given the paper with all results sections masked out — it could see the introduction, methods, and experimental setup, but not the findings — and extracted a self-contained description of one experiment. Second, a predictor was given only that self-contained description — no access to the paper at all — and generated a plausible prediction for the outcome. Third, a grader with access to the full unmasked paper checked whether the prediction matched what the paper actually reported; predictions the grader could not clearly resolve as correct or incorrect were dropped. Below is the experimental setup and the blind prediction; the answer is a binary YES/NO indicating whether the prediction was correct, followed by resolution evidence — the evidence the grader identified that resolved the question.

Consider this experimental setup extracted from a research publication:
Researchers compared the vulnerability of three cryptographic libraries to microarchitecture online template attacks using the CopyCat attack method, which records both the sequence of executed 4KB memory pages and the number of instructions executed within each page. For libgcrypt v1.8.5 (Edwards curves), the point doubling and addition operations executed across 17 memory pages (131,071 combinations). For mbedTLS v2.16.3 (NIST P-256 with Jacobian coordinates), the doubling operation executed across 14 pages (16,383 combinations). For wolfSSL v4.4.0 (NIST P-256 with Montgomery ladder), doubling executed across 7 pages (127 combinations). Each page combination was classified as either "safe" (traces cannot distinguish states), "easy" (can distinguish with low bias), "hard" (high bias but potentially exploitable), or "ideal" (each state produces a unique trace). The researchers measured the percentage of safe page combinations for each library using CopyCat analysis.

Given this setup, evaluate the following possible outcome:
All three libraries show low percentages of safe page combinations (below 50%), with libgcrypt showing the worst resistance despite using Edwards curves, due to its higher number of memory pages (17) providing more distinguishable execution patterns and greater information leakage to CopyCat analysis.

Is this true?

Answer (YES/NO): NO